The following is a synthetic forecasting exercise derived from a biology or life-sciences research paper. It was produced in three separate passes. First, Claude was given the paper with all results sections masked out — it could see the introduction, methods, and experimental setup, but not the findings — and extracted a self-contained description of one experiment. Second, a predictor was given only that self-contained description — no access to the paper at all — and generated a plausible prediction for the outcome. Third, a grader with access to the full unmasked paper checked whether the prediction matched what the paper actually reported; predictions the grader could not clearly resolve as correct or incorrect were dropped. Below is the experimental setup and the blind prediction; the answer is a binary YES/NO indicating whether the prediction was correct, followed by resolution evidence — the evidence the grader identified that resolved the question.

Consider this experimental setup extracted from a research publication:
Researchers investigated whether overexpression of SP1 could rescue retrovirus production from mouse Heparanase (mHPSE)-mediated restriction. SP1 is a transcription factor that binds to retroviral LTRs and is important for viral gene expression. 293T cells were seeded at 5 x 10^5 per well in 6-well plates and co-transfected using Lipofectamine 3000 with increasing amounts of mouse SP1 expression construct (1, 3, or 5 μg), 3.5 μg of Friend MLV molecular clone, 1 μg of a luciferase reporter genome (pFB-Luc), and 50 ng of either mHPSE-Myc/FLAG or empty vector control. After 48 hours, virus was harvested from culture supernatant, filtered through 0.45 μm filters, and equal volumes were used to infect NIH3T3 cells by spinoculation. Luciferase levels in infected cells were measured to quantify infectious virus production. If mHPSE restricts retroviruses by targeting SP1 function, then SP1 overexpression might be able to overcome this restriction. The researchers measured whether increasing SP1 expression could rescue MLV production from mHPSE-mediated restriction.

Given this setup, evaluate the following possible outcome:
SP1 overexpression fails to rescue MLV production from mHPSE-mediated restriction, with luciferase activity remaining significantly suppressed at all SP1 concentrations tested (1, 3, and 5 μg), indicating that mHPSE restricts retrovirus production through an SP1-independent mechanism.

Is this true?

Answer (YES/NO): NO